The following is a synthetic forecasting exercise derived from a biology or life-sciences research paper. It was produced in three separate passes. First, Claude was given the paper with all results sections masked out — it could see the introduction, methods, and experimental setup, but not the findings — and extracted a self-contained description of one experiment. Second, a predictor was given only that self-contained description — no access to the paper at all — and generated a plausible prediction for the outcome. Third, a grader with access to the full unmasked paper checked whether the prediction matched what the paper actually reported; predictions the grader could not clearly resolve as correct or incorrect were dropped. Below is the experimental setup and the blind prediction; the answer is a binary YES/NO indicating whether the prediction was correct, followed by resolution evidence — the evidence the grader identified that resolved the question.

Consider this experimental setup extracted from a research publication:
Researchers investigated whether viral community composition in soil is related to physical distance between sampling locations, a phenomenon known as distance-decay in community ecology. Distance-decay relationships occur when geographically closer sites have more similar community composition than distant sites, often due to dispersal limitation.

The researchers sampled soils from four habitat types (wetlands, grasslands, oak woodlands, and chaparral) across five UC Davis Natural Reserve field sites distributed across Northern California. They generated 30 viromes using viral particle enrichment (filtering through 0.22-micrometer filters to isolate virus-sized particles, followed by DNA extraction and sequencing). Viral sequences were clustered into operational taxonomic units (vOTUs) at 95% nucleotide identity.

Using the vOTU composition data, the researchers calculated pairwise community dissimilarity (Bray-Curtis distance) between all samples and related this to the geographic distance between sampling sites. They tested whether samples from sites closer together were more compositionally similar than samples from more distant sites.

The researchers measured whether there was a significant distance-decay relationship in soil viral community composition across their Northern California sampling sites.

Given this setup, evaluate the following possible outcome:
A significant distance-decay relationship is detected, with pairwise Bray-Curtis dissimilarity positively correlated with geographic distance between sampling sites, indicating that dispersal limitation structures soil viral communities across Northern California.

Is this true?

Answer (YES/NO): NO